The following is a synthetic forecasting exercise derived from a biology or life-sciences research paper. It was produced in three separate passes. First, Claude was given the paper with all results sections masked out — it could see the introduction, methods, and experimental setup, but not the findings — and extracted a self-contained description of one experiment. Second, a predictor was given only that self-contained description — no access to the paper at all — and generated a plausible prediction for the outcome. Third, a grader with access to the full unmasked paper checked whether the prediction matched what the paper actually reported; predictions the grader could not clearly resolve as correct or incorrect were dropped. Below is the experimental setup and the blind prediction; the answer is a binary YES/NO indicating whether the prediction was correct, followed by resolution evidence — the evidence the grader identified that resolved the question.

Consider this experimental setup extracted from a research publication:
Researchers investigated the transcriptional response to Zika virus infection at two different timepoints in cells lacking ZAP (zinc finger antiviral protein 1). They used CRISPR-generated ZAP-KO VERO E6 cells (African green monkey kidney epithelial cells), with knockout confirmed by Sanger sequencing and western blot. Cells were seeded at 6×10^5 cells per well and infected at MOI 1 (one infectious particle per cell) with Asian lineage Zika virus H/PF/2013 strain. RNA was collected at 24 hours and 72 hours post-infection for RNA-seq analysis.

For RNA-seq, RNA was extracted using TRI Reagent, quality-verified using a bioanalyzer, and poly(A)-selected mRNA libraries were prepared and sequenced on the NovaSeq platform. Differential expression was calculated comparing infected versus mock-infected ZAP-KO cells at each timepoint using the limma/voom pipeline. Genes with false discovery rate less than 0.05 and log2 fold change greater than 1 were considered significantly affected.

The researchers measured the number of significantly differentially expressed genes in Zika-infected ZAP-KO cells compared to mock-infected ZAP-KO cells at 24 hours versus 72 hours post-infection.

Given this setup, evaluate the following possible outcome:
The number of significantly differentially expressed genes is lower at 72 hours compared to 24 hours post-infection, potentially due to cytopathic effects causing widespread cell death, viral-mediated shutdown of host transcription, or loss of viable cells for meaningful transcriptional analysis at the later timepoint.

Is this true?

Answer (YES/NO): NO